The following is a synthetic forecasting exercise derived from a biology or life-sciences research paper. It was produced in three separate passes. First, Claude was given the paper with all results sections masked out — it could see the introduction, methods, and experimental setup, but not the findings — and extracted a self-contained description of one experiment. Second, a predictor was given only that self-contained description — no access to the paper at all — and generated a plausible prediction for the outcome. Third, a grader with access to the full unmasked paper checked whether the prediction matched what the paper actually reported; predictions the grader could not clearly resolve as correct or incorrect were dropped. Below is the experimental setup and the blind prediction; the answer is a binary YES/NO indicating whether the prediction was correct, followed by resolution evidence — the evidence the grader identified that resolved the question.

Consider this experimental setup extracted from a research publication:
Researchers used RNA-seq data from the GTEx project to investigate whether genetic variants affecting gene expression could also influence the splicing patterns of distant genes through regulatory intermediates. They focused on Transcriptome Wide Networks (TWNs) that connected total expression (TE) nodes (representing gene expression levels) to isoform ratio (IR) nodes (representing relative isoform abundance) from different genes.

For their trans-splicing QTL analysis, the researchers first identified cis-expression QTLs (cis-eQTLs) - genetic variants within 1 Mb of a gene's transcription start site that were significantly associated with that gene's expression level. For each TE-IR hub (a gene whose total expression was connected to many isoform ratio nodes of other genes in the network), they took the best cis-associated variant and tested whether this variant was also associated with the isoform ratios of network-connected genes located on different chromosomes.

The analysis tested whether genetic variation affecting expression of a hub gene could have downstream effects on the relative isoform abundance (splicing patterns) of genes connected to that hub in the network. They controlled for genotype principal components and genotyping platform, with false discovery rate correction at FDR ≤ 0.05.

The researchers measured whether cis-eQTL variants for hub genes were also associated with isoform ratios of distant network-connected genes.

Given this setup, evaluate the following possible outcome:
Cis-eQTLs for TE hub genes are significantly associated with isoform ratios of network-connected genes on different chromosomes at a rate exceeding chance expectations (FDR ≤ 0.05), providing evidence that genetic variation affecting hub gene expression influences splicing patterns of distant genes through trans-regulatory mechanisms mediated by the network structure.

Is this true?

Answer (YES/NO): YES